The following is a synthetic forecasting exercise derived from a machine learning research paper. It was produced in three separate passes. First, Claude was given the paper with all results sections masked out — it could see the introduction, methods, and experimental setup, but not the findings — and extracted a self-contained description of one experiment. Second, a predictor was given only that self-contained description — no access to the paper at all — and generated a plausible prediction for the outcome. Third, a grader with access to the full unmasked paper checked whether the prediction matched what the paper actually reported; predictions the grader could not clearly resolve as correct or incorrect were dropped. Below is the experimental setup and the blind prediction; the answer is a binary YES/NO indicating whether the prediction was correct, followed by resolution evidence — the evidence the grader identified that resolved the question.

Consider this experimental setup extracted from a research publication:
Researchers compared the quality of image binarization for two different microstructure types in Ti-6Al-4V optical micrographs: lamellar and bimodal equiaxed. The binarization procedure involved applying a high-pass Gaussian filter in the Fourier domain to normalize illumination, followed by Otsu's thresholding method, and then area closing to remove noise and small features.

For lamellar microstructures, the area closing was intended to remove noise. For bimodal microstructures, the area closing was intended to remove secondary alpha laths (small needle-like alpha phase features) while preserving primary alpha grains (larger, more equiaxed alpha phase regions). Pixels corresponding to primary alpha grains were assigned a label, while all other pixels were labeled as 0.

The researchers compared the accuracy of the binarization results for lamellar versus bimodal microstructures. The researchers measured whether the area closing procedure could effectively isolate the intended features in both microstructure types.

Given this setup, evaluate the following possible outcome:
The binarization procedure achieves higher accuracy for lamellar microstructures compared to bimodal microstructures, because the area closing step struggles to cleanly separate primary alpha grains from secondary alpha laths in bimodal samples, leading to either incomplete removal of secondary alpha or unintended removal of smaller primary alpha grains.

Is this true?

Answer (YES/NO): YES